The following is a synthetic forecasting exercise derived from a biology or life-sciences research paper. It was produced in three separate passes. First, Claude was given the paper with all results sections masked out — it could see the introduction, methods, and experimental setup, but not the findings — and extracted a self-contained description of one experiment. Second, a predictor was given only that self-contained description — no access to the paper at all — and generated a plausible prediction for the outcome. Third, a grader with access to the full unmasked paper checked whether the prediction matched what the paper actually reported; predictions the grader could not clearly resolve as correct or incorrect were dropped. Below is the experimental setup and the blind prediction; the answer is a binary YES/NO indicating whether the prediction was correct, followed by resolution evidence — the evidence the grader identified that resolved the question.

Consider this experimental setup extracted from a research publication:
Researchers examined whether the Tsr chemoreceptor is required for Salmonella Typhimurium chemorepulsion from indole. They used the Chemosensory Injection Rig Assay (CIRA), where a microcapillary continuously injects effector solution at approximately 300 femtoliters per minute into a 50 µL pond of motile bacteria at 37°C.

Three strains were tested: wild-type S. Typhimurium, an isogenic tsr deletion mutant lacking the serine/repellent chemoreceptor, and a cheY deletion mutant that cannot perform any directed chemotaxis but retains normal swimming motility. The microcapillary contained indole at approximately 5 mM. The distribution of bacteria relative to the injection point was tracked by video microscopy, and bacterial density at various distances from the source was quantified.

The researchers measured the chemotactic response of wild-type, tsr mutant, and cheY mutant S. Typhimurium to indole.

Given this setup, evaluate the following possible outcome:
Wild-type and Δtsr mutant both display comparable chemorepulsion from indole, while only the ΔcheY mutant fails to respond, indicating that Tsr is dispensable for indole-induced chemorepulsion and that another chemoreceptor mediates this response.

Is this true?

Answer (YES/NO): NO